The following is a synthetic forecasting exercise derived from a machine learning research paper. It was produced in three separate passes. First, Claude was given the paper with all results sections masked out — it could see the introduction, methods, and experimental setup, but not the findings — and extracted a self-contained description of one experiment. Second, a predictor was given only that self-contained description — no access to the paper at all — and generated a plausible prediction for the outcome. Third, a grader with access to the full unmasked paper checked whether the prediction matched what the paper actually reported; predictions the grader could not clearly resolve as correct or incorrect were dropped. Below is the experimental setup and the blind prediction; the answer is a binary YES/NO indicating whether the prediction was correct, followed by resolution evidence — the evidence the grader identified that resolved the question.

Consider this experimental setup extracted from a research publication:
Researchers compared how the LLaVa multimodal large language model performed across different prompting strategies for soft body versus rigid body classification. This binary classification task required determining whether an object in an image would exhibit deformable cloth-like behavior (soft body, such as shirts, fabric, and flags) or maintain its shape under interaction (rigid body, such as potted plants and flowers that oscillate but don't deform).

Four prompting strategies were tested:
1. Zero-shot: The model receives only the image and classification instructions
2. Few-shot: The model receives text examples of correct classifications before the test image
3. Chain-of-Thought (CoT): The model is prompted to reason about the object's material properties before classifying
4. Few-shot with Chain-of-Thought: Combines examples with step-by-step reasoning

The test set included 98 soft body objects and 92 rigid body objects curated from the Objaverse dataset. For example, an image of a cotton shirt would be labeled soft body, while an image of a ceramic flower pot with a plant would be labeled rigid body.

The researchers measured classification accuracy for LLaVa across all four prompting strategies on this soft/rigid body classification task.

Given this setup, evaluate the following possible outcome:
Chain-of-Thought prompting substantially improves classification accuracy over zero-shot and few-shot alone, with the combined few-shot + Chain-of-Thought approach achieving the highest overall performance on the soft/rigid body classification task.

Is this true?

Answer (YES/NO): NO